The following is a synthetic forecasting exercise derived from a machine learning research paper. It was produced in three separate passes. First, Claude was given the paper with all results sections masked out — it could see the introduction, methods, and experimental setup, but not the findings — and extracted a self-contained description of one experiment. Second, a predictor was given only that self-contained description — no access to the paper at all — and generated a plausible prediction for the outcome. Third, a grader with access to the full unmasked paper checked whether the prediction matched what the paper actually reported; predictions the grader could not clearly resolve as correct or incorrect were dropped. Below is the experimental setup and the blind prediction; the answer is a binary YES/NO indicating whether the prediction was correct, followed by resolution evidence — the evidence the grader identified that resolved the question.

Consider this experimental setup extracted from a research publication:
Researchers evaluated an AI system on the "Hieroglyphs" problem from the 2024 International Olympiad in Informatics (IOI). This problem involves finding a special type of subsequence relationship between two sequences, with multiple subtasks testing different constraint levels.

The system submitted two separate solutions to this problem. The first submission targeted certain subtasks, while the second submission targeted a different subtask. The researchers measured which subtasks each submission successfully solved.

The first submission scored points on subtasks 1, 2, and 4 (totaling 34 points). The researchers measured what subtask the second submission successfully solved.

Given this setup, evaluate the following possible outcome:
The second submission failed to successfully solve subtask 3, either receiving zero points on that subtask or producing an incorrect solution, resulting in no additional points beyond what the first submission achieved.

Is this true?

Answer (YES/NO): NO